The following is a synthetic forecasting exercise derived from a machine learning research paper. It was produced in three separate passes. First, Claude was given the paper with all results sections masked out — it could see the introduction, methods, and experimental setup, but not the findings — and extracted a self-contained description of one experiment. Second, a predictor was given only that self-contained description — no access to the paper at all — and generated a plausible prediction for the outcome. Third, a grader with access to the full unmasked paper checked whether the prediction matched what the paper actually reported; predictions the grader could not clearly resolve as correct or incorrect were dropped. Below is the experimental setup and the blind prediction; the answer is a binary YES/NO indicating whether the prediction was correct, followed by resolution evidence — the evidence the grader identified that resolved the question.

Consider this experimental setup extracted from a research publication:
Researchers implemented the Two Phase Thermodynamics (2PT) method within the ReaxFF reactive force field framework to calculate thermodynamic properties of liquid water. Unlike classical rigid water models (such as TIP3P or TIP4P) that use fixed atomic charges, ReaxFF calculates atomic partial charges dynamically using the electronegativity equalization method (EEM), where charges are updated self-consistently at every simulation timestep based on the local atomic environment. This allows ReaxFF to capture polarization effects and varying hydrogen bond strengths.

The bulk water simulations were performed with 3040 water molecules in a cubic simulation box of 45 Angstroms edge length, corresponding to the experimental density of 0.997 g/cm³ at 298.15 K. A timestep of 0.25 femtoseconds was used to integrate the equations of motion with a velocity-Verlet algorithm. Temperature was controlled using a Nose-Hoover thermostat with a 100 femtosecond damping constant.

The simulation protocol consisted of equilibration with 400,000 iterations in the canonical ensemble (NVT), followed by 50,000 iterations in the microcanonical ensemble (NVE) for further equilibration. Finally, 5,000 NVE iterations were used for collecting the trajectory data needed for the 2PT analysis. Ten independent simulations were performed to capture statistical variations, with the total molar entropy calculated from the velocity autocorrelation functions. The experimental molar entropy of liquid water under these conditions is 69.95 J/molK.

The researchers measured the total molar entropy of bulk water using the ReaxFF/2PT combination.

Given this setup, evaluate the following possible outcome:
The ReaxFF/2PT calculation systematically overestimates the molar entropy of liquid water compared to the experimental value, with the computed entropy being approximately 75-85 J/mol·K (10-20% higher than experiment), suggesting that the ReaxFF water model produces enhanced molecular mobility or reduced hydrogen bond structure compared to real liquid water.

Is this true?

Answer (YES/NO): NO